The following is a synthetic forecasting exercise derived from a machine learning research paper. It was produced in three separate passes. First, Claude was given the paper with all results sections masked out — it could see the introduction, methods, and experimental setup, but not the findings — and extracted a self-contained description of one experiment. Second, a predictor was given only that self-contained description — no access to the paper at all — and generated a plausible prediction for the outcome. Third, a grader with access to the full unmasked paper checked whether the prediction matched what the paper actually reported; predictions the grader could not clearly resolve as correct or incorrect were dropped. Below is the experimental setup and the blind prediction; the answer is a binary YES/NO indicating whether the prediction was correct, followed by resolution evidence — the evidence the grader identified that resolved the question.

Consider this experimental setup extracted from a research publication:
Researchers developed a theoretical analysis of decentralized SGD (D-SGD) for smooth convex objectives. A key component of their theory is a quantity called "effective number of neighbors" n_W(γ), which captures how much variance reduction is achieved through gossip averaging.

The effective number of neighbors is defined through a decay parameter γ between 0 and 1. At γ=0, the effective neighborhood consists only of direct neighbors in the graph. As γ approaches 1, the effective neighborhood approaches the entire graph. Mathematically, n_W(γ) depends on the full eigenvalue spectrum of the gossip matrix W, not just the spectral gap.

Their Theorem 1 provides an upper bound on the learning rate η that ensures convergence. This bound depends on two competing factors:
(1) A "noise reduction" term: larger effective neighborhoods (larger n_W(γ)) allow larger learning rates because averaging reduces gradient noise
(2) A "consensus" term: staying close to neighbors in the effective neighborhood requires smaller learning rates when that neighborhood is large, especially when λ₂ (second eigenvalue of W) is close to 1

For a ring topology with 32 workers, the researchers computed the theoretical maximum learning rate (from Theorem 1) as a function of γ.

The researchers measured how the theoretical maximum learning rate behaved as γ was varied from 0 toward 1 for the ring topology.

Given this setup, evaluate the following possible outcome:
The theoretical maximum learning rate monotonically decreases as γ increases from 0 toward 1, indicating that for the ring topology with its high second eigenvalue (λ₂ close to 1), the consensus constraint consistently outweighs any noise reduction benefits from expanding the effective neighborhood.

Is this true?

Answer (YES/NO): NO